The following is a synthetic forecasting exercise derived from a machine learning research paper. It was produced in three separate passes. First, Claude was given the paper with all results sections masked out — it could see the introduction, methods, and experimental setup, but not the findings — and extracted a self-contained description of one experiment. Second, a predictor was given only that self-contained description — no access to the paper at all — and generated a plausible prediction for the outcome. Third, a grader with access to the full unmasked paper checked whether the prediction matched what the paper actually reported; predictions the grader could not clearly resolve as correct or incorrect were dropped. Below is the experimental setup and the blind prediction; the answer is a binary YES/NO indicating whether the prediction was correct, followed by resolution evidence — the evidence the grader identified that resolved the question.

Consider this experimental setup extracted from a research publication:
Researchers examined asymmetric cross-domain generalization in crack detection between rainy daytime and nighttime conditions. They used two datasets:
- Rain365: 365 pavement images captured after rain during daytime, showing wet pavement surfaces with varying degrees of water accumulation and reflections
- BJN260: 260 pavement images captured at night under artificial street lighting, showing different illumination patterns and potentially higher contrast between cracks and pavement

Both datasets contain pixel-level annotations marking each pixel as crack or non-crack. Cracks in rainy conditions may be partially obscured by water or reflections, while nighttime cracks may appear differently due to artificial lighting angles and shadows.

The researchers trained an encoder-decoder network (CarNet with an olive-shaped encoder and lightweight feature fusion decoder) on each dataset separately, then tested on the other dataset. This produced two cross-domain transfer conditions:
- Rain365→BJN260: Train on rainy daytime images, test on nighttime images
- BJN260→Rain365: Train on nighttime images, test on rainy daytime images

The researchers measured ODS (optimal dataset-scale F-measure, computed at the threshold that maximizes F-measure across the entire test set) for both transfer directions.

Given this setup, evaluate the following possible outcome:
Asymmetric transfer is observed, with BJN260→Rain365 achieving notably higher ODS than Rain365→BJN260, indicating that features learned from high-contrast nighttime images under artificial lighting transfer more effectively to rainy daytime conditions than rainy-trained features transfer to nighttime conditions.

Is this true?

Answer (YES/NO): YES